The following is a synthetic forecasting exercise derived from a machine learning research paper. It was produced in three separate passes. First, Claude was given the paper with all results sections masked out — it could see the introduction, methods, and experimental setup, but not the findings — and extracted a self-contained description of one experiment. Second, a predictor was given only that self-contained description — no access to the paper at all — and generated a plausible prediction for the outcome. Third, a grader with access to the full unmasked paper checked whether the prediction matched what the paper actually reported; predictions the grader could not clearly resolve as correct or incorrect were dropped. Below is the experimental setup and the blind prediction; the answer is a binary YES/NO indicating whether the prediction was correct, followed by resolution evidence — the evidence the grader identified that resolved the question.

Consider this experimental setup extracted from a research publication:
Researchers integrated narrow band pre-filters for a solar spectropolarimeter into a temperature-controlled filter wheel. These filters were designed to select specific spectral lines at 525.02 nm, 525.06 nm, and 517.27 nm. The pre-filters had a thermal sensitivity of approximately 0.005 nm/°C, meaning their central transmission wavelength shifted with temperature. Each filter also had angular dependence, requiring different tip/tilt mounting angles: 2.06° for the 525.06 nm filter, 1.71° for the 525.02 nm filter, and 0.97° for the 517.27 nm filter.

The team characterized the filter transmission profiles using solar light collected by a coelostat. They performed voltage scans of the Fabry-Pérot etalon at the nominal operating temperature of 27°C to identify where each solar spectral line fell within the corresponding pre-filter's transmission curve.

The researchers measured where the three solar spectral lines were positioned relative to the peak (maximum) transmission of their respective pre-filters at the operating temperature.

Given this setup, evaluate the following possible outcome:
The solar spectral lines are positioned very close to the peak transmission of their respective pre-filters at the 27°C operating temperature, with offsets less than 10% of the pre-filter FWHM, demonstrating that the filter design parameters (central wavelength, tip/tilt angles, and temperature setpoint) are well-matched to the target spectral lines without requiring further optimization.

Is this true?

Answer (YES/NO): NO